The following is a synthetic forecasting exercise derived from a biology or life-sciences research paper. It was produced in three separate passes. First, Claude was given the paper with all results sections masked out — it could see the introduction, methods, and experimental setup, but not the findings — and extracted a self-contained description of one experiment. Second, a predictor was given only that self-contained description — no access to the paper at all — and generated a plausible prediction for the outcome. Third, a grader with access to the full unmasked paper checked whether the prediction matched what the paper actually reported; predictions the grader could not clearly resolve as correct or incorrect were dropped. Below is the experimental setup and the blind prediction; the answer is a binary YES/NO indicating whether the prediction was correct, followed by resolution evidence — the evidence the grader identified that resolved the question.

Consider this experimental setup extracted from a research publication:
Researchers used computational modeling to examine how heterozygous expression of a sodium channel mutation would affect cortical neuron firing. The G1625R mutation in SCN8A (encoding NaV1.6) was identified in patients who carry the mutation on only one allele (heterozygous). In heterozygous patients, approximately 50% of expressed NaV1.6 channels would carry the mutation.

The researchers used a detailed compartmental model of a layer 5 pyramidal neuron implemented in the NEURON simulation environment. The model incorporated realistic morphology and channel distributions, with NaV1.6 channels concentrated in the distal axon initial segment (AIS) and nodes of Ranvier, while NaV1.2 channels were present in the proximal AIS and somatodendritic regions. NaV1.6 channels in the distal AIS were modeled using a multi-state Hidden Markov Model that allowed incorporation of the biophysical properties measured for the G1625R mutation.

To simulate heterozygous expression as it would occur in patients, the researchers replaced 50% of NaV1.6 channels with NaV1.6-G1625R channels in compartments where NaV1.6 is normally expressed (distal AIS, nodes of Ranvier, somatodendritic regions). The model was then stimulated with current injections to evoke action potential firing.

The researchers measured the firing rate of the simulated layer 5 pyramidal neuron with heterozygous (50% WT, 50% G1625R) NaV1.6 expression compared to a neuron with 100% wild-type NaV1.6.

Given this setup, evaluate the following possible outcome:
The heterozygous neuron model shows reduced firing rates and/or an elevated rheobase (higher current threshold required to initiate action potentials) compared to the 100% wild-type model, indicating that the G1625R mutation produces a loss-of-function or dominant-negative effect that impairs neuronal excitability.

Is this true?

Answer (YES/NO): YES